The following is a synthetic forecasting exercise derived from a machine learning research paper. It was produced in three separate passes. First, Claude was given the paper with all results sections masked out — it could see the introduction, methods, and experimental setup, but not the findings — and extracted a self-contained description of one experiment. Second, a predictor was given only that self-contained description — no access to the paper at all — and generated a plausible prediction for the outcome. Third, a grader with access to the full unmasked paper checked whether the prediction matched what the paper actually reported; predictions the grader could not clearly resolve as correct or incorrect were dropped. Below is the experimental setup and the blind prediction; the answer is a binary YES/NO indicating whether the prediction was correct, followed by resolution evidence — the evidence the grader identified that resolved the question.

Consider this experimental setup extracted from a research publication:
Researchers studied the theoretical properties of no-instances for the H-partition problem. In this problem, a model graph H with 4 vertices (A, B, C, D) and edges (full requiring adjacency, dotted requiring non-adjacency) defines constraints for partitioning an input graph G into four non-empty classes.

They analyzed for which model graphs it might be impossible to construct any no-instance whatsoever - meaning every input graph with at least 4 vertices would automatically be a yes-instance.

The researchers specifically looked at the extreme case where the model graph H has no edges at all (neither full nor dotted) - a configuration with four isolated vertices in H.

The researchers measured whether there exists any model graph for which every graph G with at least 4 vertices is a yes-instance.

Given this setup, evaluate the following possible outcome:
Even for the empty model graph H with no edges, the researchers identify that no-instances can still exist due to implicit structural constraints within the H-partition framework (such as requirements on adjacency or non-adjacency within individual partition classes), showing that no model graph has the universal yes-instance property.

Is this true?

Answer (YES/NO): NO